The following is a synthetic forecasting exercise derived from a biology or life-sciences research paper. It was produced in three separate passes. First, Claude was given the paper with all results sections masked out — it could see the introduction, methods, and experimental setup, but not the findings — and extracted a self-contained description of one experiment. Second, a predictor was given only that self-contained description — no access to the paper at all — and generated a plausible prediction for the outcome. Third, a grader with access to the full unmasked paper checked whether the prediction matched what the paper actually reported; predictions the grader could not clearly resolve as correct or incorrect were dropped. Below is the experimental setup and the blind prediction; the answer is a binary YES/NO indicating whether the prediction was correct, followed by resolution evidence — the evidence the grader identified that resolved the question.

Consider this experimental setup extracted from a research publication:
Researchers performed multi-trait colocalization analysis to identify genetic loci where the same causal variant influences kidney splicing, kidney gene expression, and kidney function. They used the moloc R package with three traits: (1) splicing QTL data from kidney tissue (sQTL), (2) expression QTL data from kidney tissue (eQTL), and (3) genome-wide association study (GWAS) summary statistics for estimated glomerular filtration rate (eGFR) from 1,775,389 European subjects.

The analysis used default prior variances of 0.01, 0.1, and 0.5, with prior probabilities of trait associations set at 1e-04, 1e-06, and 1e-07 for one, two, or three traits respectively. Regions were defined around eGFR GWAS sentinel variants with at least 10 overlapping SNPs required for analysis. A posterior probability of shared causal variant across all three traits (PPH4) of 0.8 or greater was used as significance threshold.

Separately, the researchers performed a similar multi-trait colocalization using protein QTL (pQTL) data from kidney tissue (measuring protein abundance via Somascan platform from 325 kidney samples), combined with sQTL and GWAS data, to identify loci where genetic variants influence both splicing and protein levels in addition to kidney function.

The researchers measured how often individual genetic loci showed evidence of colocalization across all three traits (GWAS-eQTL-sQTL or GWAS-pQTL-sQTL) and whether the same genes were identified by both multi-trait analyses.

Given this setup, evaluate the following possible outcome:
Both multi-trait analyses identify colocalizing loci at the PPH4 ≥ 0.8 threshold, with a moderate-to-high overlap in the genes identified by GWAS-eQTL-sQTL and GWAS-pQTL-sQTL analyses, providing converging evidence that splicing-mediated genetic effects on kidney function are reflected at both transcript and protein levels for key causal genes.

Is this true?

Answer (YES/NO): YES